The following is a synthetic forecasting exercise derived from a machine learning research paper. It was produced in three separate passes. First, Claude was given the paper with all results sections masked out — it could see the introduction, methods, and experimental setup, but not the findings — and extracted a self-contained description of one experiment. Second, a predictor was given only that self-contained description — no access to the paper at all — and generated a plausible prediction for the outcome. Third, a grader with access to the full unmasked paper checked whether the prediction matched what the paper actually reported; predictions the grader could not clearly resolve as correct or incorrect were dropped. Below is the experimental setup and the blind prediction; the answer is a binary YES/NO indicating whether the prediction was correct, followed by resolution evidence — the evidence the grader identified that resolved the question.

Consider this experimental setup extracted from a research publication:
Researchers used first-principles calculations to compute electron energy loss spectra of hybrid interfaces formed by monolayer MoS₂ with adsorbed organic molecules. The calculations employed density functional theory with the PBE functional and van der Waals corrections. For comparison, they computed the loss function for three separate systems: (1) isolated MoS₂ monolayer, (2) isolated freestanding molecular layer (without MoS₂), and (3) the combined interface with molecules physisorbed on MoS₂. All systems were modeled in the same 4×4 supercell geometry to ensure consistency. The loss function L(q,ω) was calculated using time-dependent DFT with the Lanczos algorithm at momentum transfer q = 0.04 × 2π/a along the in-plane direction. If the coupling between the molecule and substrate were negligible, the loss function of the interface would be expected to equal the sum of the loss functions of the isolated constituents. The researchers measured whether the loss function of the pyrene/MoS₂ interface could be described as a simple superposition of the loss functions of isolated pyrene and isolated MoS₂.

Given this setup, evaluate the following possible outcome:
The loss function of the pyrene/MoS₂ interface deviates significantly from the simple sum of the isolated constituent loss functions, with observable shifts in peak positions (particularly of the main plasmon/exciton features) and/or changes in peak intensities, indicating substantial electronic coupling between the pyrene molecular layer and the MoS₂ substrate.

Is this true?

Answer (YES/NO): YES